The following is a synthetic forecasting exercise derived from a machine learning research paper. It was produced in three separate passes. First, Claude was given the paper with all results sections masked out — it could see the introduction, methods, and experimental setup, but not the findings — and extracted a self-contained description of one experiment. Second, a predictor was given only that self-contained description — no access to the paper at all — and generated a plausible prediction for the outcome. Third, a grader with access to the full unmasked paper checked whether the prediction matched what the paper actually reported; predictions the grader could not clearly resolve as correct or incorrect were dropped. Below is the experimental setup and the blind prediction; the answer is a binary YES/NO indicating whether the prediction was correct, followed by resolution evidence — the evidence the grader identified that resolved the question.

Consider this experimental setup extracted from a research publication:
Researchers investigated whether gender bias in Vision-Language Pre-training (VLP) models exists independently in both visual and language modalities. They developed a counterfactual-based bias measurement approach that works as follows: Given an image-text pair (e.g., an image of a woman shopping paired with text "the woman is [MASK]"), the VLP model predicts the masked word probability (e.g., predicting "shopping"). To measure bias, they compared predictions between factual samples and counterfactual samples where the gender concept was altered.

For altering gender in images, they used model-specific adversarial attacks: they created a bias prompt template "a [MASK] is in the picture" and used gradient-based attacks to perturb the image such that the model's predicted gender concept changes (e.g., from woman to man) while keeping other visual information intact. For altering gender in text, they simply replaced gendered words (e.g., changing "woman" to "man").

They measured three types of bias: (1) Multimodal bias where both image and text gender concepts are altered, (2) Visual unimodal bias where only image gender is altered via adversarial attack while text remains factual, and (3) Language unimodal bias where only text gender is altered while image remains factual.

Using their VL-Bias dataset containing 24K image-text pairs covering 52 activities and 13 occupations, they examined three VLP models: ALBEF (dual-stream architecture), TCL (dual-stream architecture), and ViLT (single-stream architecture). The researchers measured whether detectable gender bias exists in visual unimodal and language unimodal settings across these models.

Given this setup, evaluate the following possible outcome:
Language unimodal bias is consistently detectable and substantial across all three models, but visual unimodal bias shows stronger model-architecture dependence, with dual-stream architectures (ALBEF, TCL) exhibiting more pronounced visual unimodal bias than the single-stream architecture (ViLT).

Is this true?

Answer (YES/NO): NO